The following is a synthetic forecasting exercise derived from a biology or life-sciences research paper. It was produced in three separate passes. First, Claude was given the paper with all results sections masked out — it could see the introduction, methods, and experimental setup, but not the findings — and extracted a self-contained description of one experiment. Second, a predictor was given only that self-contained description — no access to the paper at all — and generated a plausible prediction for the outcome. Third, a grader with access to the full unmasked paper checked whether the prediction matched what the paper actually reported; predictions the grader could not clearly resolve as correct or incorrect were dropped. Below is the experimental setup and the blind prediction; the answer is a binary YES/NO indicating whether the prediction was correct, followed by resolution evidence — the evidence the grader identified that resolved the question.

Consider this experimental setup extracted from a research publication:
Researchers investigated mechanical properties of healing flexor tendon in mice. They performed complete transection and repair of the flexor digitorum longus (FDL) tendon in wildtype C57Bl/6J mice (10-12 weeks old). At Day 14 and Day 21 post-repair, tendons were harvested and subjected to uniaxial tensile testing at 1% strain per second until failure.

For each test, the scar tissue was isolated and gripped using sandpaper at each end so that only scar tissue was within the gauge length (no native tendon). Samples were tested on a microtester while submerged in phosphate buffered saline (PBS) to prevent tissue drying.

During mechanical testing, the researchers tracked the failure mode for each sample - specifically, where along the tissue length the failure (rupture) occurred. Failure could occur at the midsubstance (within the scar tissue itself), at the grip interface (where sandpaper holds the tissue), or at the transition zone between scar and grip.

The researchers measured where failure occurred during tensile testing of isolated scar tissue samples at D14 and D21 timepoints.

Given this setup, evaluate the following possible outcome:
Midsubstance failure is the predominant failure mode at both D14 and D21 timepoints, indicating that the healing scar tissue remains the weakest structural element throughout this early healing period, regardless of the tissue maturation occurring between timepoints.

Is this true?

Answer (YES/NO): YES